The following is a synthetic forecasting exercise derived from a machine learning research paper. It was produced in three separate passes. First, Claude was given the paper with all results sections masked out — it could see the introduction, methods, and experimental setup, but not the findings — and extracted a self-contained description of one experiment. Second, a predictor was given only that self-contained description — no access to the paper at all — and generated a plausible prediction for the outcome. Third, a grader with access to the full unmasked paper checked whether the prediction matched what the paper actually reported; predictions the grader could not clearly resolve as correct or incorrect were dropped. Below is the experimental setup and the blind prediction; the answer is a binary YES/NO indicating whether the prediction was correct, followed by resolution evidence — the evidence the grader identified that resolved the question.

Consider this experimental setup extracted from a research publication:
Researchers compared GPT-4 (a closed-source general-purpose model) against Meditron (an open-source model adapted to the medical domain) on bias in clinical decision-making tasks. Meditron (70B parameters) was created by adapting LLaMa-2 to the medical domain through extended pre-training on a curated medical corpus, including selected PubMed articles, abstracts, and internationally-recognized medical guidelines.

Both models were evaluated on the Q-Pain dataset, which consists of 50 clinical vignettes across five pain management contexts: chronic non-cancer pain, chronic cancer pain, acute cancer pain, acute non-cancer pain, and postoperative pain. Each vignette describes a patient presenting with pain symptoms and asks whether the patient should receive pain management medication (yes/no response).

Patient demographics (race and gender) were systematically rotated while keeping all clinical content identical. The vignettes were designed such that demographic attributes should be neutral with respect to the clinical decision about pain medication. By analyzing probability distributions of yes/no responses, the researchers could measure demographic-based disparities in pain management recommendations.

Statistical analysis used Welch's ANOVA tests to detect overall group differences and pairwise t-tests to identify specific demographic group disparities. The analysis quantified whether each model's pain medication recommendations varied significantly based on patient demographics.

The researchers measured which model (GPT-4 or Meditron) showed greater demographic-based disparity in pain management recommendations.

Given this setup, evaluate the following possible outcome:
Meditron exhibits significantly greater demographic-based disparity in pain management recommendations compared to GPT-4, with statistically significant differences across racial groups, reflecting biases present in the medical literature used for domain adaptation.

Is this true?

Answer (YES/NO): YES